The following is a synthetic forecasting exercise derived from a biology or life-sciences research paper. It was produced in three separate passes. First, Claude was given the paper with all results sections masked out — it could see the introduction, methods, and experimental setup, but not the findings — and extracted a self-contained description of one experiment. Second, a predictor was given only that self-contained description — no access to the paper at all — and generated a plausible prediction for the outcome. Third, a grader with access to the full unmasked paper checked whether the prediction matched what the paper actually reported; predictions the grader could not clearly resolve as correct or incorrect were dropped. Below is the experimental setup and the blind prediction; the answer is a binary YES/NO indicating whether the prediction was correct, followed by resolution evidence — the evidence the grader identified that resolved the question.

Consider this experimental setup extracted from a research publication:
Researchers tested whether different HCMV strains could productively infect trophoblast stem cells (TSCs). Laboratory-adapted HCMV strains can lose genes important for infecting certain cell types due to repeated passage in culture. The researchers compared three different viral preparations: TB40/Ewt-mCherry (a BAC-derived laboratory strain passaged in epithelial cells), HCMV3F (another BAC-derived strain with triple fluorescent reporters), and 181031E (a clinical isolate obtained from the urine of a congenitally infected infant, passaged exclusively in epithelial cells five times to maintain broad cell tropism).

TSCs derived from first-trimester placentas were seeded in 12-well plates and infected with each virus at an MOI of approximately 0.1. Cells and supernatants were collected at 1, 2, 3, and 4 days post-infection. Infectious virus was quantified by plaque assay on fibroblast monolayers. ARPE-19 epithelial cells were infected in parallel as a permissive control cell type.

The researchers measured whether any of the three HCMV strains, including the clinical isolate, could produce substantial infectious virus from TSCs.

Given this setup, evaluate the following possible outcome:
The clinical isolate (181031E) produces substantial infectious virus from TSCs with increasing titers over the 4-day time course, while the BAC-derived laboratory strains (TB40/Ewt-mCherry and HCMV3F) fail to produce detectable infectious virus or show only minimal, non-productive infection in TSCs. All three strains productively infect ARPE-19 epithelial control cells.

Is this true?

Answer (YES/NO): NO